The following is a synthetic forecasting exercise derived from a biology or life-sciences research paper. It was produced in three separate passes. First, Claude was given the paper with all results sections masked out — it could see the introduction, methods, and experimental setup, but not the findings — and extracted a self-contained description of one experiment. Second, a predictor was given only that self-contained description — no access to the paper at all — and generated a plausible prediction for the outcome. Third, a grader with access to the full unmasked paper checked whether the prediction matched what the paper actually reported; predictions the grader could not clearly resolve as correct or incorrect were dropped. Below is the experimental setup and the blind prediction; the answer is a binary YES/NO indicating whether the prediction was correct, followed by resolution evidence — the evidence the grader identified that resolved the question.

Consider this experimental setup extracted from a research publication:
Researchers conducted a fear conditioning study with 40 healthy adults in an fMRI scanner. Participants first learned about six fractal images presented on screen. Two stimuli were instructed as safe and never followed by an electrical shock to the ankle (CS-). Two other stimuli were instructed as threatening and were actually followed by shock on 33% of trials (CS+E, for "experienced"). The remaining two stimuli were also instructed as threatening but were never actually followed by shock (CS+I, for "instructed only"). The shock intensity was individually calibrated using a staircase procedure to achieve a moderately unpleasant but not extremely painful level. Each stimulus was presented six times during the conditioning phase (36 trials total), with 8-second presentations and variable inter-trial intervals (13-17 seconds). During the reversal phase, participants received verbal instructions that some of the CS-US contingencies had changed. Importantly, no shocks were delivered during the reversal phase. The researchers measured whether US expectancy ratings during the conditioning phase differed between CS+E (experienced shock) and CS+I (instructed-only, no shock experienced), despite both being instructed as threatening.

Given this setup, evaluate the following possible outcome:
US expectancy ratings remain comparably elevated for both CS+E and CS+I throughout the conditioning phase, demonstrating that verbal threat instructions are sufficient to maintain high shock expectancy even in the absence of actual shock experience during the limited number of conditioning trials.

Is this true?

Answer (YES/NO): YES